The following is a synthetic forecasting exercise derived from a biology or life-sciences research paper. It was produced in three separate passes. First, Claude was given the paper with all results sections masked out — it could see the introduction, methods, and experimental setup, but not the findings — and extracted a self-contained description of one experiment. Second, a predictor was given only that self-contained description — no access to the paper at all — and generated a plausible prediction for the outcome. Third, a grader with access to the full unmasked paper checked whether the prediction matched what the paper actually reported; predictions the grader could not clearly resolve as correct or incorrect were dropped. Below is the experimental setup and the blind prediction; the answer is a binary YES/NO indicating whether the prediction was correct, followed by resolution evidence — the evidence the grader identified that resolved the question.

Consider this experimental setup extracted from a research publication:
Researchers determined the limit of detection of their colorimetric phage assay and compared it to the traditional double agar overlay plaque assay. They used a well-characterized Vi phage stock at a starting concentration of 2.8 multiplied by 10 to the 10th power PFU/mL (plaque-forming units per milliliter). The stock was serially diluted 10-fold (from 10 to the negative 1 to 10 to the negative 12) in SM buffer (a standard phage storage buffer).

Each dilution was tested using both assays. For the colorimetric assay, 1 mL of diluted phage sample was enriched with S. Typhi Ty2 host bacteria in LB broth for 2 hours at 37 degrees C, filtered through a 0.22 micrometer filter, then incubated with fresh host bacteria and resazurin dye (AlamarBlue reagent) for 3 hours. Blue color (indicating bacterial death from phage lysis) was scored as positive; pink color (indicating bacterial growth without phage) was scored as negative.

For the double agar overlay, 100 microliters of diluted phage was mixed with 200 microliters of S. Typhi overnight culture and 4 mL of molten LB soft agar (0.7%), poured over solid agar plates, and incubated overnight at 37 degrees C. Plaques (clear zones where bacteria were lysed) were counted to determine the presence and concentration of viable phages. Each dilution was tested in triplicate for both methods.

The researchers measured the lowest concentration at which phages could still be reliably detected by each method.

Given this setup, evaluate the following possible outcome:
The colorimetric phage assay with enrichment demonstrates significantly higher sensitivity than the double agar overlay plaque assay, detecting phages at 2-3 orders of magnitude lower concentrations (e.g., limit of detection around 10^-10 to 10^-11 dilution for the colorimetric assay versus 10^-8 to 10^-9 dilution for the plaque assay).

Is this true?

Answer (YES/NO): NO